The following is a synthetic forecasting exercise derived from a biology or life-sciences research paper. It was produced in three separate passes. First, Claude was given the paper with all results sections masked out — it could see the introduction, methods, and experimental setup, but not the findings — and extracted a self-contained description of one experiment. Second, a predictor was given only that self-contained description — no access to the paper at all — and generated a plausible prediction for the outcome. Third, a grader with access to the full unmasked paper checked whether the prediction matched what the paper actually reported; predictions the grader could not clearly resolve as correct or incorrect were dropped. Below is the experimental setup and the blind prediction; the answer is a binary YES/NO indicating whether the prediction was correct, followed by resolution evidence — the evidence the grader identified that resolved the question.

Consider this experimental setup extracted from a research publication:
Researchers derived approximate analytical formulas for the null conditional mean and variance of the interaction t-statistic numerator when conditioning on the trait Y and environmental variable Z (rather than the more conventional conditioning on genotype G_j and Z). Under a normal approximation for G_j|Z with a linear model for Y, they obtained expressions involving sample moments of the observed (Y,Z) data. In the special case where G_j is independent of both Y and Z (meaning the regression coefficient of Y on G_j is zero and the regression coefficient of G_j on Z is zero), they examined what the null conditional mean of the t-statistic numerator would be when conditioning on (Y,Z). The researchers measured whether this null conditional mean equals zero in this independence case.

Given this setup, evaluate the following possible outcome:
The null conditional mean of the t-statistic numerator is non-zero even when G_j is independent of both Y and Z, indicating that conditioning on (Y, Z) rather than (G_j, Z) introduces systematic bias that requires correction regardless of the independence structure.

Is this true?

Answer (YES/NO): NO